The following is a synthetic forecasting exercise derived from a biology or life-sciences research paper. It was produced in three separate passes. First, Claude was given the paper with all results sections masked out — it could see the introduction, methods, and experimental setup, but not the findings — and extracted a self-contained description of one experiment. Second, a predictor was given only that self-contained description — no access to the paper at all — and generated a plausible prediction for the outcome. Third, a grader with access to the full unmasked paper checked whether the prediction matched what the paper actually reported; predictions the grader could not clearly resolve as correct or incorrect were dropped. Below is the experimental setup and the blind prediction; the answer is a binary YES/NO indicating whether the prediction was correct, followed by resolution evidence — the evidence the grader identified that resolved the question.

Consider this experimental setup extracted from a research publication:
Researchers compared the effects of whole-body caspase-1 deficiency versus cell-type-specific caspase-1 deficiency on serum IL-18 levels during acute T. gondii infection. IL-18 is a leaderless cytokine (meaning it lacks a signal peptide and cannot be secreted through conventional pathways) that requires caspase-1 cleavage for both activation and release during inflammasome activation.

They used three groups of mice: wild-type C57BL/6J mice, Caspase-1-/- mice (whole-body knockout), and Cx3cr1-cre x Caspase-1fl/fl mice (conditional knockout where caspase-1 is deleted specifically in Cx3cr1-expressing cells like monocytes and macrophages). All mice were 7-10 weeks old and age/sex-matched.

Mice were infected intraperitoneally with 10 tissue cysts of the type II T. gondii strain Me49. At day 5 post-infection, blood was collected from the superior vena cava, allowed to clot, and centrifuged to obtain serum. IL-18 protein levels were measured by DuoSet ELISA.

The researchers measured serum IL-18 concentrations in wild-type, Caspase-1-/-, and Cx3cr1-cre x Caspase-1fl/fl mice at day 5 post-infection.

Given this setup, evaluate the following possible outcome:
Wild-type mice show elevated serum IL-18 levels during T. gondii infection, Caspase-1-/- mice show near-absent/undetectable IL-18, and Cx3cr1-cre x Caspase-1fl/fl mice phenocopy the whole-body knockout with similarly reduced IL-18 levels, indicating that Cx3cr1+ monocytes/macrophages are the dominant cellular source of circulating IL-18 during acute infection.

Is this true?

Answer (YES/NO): NO